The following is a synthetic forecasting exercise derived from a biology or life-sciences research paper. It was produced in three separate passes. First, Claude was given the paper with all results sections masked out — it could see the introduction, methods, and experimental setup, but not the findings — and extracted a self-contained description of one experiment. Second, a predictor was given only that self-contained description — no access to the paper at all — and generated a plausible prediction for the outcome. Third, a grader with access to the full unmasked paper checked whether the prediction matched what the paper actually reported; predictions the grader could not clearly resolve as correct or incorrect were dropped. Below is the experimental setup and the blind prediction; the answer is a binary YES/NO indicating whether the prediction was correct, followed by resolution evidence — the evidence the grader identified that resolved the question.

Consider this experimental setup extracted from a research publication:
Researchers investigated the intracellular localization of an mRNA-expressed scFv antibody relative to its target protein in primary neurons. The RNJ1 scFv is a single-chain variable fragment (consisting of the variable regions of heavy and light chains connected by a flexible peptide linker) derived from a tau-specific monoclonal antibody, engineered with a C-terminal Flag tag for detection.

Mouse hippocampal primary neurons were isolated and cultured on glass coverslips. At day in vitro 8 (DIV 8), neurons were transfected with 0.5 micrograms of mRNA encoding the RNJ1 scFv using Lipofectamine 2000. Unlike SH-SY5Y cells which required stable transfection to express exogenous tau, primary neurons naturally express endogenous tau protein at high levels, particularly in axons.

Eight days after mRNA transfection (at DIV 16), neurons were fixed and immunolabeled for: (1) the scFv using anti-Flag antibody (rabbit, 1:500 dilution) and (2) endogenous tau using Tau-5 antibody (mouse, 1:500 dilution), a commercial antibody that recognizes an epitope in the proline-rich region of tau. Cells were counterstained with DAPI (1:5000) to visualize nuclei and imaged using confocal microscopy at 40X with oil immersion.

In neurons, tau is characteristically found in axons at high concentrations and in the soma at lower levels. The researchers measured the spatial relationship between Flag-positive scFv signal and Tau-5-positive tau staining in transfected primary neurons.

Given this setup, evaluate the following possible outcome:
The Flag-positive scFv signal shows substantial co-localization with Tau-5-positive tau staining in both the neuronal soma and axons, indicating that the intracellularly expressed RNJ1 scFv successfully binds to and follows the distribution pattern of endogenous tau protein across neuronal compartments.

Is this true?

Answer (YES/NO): YES